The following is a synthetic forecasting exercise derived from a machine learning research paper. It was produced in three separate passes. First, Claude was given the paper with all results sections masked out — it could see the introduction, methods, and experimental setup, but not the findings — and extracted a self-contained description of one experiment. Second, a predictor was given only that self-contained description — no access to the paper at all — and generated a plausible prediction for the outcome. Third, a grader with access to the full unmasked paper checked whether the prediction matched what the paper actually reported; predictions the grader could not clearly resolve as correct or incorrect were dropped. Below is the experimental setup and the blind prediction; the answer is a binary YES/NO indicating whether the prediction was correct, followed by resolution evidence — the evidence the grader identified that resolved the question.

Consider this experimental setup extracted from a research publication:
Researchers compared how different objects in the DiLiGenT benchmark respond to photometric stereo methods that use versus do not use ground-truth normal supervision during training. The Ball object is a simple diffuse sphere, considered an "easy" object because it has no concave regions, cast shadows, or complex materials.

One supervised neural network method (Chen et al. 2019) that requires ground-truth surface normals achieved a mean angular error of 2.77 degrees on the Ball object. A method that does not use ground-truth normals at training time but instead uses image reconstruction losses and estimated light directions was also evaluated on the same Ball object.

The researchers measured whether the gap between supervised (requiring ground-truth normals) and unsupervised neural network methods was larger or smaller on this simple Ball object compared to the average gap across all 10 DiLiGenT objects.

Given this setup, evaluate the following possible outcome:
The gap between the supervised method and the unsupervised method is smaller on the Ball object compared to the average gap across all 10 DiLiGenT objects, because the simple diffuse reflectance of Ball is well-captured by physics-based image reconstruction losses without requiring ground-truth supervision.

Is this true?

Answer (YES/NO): YES